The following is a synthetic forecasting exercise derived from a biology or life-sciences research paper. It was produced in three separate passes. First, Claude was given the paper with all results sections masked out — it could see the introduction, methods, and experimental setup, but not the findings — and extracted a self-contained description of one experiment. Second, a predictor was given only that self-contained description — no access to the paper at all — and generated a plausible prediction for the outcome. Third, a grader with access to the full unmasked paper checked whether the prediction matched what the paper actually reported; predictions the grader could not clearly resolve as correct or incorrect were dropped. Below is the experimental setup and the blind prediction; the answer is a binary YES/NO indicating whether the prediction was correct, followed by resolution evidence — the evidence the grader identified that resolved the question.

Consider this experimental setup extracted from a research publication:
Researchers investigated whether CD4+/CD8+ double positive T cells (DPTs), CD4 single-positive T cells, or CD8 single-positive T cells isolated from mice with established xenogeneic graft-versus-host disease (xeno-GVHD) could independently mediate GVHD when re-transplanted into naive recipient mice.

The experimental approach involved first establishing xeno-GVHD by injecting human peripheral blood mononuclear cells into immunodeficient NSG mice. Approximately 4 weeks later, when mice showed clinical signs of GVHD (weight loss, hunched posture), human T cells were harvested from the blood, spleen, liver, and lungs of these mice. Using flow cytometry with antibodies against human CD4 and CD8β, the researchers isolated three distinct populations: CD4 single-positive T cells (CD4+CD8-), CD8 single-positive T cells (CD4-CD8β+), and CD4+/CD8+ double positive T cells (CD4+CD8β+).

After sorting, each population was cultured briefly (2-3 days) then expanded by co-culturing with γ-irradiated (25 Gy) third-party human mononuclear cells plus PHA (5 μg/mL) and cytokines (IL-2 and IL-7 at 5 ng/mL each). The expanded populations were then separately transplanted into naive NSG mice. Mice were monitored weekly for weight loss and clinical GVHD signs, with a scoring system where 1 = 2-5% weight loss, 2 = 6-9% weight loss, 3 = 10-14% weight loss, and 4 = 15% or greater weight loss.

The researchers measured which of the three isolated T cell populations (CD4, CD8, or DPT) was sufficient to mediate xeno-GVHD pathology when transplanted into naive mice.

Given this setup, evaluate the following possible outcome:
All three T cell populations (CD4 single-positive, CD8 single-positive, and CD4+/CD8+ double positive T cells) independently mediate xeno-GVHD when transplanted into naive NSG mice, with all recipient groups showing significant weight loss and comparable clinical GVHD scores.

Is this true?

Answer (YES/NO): NO